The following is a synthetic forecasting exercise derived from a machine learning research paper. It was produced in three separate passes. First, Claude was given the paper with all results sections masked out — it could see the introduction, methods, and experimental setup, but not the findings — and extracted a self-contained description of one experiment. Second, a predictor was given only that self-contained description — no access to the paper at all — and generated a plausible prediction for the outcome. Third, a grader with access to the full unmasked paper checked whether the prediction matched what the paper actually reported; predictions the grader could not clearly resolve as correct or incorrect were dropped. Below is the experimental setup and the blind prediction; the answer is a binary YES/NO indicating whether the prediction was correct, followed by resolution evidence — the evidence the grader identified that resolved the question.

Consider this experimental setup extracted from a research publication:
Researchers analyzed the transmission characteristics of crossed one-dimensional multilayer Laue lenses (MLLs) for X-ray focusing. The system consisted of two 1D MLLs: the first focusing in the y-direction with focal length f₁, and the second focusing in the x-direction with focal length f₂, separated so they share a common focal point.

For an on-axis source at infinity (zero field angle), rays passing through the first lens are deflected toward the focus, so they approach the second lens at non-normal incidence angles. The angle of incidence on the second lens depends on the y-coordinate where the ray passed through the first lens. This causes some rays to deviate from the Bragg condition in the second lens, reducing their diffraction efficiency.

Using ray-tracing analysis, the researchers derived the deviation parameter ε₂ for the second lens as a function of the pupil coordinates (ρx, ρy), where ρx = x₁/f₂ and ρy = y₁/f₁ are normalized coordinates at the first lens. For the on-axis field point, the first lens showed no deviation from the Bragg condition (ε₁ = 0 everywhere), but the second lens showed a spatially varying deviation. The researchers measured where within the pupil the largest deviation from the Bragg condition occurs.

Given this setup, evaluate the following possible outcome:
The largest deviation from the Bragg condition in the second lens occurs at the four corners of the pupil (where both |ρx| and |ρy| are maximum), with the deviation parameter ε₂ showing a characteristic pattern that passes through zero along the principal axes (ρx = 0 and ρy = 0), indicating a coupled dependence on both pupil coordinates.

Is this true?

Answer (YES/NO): YES